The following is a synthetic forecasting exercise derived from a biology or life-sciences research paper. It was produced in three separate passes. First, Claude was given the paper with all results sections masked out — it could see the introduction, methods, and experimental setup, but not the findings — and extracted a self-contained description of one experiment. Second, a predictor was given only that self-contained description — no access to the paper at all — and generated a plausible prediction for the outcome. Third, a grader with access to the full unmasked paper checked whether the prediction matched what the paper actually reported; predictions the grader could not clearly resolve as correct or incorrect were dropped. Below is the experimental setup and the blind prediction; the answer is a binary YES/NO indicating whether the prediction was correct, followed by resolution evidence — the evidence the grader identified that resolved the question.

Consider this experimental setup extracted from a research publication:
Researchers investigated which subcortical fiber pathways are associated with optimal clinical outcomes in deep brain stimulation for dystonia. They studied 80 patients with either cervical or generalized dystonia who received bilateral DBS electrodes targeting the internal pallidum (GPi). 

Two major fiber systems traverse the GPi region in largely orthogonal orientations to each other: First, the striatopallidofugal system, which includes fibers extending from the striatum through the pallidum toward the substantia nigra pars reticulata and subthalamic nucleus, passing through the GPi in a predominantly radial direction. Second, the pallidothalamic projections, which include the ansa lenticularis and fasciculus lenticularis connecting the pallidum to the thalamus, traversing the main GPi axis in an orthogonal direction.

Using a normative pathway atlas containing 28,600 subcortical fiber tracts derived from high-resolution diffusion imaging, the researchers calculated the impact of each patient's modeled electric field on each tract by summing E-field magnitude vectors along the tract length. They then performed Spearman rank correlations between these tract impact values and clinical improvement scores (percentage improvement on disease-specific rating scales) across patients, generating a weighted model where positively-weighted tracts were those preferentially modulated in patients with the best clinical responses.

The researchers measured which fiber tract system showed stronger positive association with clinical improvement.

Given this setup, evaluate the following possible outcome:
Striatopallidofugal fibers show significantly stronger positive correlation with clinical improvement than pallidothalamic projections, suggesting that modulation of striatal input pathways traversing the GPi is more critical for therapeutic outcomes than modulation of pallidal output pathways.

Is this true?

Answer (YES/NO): NO